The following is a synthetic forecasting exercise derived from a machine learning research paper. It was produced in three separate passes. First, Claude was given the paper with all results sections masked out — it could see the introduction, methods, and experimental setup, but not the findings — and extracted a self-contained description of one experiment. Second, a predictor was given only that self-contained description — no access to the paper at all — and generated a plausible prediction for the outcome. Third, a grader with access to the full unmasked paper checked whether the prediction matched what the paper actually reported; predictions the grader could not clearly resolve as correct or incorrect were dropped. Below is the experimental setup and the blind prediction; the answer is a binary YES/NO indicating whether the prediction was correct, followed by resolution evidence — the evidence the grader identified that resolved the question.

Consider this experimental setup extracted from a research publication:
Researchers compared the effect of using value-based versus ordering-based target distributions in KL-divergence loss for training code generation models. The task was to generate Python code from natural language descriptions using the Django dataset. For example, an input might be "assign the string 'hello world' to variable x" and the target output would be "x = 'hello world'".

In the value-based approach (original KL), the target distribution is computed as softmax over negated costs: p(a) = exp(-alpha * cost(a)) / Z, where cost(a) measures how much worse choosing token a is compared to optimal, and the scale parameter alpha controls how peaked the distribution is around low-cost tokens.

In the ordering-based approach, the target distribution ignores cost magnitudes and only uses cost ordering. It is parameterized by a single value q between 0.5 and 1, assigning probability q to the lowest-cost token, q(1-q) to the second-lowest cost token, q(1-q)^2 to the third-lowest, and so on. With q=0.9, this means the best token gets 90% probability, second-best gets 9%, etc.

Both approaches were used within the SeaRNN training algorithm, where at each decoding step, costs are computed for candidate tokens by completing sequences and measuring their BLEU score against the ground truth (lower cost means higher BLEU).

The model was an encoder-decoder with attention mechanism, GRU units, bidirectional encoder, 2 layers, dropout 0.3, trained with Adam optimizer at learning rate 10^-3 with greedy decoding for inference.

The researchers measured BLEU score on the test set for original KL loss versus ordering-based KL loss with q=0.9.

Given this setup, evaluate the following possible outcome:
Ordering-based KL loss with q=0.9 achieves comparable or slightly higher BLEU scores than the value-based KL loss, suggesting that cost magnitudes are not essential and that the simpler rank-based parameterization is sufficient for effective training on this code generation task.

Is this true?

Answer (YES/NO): NO